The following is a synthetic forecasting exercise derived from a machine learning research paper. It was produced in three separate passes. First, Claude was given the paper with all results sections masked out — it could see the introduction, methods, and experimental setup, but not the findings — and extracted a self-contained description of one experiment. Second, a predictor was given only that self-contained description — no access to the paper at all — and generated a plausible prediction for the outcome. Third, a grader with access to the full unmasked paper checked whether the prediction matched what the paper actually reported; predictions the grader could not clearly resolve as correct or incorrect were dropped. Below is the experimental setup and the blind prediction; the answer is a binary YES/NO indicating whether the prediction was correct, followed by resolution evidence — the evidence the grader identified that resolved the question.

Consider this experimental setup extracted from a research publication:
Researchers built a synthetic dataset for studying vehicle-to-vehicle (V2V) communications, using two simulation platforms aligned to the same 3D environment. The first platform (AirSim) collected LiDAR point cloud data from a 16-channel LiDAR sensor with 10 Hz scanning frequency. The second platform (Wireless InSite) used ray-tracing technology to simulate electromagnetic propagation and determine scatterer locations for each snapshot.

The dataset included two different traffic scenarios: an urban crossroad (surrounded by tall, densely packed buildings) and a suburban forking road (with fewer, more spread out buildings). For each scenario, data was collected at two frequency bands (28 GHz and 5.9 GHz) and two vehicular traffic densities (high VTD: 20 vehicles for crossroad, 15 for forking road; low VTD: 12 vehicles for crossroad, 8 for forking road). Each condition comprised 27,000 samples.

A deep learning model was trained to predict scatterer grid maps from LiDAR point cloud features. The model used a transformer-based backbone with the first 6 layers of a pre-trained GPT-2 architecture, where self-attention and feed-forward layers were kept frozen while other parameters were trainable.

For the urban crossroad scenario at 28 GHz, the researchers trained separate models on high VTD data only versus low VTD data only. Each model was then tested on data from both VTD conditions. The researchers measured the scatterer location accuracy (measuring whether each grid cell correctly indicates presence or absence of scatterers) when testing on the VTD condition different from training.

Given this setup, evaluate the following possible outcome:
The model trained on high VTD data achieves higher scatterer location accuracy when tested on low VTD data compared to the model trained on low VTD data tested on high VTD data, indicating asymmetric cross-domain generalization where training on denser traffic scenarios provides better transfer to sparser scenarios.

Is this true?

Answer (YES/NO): YES